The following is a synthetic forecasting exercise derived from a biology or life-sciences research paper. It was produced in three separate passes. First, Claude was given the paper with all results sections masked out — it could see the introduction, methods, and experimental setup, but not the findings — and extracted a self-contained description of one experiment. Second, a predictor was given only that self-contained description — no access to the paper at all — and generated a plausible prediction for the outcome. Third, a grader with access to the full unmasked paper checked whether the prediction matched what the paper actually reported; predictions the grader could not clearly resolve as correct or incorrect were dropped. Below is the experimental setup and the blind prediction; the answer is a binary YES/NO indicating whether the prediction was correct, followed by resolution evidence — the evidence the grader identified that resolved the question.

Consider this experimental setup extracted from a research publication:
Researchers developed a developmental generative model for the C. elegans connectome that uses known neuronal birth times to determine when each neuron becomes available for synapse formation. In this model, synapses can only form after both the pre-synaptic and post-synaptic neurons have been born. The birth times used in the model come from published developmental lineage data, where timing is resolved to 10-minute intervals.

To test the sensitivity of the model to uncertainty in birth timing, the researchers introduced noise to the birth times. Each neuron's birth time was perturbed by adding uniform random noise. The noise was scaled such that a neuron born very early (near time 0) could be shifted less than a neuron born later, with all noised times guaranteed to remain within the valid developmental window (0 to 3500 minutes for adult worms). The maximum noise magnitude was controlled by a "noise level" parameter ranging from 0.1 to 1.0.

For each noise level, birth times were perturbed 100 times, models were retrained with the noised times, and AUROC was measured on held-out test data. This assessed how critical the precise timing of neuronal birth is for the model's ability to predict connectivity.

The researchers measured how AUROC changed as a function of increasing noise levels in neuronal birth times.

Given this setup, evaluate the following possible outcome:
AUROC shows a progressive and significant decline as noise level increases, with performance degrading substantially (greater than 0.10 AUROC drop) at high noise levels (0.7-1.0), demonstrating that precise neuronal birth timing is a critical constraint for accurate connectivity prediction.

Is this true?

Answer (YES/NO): NO